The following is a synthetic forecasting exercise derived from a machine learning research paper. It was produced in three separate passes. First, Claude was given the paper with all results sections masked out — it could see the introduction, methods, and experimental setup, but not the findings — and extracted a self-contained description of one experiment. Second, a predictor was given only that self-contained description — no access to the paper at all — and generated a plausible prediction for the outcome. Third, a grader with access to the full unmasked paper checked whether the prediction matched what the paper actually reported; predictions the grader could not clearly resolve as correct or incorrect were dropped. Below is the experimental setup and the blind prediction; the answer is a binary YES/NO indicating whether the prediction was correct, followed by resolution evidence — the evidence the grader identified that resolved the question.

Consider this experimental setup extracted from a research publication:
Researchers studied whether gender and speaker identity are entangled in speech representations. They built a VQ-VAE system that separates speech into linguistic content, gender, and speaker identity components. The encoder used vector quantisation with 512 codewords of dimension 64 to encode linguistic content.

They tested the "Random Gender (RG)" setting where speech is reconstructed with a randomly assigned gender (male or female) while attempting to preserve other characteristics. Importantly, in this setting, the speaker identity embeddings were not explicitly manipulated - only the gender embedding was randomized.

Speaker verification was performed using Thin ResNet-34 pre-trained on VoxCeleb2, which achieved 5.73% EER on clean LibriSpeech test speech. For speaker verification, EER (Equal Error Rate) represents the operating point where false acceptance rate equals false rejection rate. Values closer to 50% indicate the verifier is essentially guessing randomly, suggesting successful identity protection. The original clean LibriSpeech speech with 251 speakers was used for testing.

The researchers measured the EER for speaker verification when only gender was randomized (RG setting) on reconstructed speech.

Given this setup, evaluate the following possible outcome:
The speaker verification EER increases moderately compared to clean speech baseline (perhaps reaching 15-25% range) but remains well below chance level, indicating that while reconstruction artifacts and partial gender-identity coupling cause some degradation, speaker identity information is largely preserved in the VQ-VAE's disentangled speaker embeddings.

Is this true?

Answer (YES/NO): NO